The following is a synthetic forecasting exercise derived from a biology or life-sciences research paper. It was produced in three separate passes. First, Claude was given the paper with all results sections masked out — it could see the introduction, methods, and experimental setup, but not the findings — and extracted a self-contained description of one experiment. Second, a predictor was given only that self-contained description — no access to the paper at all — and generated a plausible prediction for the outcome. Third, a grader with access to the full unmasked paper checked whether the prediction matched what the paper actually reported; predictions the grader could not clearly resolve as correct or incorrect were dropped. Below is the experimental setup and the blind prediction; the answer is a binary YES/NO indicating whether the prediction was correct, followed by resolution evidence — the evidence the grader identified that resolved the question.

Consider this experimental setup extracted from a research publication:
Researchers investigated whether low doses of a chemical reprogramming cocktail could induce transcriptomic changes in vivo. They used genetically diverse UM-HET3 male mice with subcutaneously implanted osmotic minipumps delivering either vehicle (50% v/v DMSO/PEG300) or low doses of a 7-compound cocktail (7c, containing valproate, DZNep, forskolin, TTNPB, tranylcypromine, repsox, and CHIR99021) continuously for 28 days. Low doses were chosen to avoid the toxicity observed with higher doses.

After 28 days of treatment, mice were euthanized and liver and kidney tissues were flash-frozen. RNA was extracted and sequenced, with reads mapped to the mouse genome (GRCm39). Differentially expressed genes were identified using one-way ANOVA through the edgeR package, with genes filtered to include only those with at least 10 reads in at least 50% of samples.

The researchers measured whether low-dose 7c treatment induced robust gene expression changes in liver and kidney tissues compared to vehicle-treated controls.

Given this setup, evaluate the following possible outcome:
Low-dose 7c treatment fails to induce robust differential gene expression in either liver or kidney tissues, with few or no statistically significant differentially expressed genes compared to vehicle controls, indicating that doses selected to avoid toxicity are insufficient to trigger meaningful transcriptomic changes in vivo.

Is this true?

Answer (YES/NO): YES